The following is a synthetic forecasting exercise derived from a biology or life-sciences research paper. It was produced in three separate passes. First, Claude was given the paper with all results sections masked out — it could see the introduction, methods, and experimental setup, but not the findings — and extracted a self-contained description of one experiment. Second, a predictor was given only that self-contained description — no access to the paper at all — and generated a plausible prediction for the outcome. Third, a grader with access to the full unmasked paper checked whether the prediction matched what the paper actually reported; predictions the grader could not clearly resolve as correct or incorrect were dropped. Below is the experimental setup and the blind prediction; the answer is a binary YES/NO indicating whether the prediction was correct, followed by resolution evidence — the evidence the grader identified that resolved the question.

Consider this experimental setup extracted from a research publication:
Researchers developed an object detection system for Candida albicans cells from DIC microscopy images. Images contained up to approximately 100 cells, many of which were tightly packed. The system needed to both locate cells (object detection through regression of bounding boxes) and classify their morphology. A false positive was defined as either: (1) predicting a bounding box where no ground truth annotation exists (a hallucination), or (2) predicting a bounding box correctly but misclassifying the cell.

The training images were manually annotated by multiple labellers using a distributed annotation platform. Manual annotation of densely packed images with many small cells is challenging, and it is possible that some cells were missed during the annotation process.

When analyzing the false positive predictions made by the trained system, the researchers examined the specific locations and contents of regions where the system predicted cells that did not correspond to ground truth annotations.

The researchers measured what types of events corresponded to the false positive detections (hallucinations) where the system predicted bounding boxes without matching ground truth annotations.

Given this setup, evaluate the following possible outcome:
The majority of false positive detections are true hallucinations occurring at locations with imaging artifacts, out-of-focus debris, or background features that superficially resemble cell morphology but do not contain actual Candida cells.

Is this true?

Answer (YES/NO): NO